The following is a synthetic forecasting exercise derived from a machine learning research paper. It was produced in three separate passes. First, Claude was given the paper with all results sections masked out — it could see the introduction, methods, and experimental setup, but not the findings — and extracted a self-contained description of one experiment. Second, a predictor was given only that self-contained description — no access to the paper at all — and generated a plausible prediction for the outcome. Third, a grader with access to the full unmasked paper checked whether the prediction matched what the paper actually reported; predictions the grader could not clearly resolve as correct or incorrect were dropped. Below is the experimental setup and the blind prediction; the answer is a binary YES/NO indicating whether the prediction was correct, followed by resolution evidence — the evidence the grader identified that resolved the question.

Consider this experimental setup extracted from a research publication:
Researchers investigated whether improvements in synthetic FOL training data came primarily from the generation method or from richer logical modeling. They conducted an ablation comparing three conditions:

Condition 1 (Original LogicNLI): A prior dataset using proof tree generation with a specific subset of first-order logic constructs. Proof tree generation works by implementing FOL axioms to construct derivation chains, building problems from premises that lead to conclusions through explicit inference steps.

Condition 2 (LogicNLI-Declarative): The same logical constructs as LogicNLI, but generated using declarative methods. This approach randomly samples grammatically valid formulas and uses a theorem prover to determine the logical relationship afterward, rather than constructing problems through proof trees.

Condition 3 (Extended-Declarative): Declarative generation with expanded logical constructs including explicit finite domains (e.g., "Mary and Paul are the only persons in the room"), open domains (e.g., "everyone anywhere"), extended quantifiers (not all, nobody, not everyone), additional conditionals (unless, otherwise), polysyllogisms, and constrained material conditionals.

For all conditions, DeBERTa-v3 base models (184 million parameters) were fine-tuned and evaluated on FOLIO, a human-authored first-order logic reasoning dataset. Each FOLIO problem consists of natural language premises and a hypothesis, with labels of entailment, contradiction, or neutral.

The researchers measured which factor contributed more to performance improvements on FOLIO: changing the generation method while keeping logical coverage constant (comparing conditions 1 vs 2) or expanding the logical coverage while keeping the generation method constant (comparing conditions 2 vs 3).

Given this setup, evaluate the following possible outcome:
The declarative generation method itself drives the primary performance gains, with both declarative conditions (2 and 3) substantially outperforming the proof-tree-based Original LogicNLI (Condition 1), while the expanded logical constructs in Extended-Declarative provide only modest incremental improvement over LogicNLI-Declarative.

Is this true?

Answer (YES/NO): NO